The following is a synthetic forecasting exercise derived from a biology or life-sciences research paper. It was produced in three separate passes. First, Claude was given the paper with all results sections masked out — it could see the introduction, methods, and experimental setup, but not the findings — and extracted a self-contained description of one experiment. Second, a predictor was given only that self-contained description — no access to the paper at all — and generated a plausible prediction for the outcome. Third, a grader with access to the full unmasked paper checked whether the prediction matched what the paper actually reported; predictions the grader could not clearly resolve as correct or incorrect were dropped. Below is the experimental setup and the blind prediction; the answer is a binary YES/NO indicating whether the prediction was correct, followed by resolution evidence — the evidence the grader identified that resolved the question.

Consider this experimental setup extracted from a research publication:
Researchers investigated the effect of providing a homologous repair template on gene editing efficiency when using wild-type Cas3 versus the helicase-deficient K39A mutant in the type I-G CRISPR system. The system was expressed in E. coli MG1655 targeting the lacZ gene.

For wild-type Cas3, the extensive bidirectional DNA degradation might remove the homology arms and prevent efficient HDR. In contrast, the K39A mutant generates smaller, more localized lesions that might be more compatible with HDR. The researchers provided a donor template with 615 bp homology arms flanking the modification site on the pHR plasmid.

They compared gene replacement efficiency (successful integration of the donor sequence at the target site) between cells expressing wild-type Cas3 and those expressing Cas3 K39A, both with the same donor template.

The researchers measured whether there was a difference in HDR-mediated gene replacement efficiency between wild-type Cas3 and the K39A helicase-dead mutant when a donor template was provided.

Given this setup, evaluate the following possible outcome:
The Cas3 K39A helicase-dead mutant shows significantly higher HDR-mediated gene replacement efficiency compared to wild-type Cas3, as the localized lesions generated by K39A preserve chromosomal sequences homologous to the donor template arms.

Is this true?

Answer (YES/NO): YES